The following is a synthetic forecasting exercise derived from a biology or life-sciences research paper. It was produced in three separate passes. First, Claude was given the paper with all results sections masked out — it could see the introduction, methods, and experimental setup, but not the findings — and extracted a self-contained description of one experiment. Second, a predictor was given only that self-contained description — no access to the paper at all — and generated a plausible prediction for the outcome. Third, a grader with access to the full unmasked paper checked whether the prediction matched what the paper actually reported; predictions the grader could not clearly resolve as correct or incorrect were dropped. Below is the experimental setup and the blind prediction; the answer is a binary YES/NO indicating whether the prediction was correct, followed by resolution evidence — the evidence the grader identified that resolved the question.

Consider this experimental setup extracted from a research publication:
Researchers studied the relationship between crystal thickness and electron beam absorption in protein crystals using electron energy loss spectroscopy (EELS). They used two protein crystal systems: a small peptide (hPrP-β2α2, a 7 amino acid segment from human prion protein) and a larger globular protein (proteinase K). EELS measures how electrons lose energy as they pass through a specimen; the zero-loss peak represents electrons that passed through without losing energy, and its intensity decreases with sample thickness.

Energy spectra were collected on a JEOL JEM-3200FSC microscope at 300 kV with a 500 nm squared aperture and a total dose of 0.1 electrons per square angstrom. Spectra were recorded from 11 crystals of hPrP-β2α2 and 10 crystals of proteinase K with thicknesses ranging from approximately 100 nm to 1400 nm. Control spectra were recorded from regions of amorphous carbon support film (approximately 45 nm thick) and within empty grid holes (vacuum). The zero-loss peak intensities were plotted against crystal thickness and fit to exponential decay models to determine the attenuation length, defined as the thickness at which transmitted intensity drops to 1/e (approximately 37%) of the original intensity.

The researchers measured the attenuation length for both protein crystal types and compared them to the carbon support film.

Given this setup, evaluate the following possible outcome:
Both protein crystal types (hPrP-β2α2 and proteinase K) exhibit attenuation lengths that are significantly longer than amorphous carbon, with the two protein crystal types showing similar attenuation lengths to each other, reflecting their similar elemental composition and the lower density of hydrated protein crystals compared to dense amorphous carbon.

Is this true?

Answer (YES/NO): YES